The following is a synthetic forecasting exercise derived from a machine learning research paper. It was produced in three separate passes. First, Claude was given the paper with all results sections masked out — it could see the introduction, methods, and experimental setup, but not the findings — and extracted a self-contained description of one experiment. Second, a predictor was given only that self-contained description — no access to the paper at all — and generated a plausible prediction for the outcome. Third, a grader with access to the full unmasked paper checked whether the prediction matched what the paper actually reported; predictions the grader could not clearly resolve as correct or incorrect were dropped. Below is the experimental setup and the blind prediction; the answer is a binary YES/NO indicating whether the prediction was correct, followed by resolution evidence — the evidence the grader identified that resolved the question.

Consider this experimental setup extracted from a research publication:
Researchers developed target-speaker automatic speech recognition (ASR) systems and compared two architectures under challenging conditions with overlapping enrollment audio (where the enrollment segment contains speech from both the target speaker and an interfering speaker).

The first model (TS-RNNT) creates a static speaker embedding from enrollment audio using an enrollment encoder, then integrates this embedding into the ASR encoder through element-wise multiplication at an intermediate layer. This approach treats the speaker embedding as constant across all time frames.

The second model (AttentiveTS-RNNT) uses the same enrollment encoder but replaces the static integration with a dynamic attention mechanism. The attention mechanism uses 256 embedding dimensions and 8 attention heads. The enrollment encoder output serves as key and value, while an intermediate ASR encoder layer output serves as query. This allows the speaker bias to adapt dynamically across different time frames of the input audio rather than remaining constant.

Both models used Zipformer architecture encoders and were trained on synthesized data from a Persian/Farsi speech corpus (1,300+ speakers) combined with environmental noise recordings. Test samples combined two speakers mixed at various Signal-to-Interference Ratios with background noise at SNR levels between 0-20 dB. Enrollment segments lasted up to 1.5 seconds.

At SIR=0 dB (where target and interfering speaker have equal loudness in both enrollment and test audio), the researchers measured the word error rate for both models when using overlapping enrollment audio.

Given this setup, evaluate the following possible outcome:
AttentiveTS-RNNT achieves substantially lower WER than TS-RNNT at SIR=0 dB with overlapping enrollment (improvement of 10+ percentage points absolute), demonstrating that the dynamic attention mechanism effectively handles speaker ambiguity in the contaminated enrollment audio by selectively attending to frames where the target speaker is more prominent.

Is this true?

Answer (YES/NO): NO